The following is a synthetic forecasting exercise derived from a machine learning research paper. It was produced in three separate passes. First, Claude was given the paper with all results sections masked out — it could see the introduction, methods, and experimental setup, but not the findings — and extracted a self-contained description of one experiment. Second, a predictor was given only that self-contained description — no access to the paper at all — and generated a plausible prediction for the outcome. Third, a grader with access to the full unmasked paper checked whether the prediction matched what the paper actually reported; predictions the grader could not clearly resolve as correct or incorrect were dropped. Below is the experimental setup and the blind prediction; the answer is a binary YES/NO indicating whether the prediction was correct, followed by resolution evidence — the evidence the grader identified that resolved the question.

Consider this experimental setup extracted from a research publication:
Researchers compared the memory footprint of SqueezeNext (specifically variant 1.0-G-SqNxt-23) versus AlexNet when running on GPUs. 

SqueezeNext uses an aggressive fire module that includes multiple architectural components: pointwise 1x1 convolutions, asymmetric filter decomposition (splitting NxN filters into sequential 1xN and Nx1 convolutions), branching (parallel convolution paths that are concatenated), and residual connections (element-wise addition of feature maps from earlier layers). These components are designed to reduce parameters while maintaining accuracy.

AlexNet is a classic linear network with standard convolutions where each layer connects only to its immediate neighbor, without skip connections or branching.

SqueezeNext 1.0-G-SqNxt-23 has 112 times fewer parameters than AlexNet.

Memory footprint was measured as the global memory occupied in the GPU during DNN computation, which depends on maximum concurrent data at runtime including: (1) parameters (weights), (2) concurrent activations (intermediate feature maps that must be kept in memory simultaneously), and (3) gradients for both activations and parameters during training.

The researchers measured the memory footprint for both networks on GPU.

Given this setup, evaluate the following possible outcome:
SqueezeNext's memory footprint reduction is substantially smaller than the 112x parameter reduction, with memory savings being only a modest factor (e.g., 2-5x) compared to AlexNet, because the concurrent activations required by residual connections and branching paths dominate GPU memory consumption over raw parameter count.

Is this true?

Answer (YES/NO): NO